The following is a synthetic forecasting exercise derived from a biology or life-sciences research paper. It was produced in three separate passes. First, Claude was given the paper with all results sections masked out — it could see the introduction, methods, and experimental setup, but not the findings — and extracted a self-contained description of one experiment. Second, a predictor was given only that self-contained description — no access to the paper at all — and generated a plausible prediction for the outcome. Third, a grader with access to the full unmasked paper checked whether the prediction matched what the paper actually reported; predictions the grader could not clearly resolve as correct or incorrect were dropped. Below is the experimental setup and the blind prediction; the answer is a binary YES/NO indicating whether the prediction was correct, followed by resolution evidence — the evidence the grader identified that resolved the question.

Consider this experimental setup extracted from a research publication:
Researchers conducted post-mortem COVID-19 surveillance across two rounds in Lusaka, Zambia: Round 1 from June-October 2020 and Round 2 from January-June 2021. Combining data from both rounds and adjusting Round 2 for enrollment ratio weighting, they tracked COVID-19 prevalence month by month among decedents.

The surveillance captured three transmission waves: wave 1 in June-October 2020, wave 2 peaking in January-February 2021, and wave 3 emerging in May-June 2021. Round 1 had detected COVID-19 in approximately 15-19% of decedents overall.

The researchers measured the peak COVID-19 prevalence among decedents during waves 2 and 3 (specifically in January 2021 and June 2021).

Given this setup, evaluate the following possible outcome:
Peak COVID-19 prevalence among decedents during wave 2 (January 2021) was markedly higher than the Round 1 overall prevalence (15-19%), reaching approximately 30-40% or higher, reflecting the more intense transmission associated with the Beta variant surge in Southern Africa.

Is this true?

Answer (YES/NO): NO